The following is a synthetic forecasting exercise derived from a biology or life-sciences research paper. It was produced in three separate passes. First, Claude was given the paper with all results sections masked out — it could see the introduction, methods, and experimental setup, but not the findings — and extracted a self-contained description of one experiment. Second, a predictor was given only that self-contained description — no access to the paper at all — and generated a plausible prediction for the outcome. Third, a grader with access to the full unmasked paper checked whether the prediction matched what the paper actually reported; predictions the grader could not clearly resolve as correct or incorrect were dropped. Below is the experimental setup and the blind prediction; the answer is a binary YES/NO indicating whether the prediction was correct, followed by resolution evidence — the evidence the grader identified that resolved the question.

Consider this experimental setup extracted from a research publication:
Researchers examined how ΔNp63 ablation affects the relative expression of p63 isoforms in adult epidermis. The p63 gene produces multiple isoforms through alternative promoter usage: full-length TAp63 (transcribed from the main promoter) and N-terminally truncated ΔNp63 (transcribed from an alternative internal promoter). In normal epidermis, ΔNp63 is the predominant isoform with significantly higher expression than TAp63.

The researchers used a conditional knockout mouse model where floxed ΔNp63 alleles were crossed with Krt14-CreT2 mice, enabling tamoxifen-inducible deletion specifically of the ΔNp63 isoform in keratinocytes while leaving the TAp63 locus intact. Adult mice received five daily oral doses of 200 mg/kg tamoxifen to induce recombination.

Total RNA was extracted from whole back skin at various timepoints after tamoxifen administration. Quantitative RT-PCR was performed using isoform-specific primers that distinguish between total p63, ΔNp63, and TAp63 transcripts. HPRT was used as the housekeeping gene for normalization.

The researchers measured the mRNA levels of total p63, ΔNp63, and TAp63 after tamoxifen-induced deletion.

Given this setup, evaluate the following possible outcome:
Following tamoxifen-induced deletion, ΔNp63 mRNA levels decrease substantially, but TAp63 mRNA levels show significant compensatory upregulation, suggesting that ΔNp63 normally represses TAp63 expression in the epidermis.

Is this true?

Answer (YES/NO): NO